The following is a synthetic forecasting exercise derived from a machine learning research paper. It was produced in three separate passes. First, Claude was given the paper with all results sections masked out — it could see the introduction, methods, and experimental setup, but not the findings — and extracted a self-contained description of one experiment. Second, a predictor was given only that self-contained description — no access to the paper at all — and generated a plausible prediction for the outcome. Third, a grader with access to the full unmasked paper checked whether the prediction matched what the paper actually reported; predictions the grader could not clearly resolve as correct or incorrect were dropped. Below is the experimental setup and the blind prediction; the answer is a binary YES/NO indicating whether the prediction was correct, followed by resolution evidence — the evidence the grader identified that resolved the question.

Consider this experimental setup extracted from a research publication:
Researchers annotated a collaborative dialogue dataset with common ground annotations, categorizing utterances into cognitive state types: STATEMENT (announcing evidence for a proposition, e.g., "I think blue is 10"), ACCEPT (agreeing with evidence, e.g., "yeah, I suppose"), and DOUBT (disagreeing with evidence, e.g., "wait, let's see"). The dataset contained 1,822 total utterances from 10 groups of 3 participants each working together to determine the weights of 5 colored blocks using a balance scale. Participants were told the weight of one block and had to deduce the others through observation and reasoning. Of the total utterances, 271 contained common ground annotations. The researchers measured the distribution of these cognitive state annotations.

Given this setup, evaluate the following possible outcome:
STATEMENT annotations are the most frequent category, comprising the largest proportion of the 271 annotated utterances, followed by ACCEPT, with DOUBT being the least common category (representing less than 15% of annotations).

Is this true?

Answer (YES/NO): YES